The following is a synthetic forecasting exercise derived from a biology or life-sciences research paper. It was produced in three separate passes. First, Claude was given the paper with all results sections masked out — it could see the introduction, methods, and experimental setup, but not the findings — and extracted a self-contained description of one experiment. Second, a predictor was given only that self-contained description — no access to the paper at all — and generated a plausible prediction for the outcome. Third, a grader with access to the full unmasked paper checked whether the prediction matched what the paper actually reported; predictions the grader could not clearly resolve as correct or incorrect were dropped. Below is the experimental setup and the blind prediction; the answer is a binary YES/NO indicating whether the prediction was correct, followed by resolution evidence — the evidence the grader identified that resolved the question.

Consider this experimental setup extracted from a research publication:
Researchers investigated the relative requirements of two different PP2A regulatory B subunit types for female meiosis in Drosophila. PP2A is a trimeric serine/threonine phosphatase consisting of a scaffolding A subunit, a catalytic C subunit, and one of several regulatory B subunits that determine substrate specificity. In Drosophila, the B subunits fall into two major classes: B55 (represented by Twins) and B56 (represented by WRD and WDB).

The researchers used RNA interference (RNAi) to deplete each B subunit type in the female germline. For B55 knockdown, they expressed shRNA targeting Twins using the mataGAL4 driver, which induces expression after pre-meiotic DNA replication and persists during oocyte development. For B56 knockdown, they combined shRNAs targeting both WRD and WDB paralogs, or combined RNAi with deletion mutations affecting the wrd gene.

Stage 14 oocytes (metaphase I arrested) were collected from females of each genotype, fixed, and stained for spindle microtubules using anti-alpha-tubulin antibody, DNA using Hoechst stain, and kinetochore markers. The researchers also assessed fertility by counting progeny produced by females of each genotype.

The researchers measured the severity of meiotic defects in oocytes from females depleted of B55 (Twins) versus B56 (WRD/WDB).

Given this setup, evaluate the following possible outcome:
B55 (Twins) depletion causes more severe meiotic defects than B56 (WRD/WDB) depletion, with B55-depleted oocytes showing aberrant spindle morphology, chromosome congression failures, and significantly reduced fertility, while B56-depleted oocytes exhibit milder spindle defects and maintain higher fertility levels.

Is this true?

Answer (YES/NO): NO